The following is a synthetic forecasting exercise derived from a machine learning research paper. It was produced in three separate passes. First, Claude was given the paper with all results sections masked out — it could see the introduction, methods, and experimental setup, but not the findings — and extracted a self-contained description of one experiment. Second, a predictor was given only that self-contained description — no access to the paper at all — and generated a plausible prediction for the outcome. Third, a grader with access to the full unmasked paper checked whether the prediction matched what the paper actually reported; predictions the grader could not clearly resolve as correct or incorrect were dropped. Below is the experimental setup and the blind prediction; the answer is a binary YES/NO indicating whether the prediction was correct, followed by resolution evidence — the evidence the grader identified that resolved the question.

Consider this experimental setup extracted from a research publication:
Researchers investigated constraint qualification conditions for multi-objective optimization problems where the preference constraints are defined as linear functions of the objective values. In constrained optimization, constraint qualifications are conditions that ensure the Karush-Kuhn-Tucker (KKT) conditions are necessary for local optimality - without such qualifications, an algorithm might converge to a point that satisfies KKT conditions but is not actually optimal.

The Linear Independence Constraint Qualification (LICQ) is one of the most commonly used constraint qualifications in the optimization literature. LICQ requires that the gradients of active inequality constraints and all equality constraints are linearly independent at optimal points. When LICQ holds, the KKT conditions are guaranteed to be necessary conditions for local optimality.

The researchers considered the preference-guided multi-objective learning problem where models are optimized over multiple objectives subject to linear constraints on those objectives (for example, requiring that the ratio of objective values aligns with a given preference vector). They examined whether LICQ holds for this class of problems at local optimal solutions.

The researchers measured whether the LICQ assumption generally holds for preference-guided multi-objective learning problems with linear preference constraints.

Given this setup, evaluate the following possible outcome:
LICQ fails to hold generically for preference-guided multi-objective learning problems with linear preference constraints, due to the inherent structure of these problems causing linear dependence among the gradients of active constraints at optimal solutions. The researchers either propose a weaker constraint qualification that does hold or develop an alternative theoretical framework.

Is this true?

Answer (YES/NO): YES